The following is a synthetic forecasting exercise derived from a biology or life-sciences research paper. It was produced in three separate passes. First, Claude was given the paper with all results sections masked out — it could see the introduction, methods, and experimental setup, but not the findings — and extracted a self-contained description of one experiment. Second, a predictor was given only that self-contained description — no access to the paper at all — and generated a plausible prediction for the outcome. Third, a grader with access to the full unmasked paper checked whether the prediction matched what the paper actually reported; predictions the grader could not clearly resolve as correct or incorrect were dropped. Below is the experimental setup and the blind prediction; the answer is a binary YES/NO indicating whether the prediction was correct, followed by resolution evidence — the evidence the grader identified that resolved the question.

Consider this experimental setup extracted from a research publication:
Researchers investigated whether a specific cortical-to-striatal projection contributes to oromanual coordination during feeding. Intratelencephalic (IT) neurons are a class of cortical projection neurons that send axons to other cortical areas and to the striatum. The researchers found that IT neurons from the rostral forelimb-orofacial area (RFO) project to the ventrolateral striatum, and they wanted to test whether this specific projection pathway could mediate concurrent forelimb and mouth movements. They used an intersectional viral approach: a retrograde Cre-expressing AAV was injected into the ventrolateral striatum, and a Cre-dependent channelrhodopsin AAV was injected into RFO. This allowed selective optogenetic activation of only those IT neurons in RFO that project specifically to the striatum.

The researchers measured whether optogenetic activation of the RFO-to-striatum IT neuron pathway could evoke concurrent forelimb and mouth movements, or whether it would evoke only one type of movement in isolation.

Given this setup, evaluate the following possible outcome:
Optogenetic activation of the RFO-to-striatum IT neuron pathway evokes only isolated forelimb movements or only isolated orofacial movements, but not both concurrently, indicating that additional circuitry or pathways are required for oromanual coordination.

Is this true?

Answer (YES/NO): NO